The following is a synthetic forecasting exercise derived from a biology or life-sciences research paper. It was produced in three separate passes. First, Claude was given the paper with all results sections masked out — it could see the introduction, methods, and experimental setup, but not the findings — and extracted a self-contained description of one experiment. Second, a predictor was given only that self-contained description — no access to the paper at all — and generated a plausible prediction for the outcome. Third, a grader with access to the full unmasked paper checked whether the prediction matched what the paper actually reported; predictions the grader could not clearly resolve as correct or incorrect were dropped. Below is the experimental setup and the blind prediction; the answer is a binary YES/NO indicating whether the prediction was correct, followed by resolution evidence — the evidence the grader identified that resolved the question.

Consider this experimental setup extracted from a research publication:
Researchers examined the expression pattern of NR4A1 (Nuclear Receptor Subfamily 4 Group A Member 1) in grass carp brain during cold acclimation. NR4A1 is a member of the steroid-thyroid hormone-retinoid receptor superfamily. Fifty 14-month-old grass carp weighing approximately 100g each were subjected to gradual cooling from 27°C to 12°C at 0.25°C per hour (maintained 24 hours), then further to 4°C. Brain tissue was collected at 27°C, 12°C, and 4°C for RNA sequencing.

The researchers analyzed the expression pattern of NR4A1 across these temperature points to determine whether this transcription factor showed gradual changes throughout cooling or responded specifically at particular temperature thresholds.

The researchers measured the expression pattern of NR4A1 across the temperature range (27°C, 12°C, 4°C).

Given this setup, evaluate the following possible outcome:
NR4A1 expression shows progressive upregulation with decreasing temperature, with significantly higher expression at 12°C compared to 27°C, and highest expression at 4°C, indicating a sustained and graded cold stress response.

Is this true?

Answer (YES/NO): NO